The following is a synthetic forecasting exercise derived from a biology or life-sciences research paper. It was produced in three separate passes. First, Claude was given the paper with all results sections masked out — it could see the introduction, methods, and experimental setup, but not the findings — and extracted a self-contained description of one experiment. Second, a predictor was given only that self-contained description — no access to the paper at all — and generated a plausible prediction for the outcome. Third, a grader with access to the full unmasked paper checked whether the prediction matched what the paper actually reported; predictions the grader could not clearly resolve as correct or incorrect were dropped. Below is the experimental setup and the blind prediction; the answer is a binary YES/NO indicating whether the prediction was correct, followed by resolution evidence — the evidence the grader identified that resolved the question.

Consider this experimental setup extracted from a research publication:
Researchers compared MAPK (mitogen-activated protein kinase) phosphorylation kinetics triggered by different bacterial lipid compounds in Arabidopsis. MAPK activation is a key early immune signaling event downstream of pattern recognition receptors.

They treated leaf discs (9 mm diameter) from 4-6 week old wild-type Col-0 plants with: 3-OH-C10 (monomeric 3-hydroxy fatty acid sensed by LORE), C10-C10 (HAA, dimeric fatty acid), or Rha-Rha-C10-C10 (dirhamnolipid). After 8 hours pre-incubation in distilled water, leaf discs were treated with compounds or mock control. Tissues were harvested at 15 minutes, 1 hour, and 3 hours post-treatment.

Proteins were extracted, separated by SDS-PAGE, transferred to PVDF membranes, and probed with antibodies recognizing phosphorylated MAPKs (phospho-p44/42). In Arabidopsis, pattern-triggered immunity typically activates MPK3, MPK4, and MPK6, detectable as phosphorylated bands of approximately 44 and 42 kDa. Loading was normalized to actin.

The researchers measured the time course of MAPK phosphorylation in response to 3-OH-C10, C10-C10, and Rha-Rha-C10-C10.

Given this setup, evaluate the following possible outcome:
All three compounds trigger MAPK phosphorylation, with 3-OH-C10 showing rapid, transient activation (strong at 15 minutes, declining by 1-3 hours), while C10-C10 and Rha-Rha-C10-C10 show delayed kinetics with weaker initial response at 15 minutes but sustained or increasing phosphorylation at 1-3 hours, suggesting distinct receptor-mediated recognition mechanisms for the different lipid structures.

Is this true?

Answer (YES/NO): NO